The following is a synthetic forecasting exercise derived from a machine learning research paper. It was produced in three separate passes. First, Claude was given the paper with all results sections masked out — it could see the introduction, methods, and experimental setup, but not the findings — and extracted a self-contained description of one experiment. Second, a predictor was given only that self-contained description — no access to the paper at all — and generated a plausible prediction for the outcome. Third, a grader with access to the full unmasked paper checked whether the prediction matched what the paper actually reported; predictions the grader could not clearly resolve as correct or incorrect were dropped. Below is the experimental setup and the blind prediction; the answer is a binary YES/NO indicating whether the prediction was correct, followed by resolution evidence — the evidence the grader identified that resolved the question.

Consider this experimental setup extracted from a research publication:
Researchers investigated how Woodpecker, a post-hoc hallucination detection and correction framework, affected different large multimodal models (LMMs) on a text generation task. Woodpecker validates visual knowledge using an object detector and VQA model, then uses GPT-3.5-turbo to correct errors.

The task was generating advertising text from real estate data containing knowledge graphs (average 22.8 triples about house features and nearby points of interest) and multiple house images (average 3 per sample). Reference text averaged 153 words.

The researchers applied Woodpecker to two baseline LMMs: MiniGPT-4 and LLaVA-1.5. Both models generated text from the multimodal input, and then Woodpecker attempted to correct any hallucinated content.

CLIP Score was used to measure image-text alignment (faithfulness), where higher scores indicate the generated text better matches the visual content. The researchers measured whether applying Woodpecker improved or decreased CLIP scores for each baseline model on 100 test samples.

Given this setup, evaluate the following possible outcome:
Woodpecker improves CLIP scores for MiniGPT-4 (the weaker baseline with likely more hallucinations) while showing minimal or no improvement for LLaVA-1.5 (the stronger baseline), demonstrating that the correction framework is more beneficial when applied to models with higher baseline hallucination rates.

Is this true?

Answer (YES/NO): NO